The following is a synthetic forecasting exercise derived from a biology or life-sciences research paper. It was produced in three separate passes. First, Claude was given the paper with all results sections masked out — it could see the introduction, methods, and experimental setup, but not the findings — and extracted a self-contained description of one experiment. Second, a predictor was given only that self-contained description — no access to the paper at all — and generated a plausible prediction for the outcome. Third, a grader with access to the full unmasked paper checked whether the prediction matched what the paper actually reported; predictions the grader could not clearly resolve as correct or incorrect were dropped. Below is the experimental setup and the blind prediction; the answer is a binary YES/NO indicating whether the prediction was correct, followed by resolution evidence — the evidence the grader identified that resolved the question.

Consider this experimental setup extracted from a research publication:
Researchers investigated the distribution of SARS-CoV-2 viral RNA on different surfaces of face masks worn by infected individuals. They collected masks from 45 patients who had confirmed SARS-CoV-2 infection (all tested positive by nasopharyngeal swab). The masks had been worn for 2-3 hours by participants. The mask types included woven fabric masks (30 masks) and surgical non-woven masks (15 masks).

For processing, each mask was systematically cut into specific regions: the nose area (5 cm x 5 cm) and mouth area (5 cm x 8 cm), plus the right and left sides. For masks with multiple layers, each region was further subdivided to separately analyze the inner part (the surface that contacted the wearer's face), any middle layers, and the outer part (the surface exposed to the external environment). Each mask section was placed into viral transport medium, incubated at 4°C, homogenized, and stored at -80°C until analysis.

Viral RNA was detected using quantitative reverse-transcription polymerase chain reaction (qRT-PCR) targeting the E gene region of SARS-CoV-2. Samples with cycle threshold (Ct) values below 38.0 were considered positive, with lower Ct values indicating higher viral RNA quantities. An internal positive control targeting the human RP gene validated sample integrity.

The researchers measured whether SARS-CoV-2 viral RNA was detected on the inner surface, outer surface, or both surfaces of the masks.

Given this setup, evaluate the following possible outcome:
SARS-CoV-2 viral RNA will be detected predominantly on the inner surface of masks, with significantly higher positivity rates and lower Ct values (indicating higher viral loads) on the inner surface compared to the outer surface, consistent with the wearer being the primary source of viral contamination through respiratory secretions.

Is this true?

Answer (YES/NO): YES